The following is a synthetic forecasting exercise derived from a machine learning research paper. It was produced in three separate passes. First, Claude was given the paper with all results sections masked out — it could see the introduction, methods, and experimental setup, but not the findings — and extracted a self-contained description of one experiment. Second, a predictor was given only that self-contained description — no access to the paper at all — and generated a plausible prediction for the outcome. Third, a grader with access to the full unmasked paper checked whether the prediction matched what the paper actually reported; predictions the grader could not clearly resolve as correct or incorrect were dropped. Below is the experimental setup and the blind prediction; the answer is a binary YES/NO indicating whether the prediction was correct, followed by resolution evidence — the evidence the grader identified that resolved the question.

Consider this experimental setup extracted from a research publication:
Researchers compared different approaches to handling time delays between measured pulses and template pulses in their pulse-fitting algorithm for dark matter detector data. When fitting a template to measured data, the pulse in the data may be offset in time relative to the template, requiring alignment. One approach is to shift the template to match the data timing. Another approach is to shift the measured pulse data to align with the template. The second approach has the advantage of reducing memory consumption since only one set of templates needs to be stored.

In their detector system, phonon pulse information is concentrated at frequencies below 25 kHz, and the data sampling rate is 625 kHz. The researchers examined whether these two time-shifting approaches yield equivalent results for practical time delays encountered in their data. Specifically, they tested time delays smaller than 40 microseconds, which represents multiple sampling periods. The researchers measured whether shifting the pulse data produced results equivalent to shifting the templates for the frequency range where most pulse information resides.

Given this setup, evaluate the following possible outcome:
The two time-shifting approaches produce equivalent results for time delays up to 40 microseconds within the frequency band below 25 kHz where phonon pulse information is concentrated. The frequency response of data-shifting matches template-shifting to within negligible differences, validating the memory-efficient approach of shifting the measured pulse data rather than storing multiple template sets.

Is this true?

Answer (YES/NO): YES